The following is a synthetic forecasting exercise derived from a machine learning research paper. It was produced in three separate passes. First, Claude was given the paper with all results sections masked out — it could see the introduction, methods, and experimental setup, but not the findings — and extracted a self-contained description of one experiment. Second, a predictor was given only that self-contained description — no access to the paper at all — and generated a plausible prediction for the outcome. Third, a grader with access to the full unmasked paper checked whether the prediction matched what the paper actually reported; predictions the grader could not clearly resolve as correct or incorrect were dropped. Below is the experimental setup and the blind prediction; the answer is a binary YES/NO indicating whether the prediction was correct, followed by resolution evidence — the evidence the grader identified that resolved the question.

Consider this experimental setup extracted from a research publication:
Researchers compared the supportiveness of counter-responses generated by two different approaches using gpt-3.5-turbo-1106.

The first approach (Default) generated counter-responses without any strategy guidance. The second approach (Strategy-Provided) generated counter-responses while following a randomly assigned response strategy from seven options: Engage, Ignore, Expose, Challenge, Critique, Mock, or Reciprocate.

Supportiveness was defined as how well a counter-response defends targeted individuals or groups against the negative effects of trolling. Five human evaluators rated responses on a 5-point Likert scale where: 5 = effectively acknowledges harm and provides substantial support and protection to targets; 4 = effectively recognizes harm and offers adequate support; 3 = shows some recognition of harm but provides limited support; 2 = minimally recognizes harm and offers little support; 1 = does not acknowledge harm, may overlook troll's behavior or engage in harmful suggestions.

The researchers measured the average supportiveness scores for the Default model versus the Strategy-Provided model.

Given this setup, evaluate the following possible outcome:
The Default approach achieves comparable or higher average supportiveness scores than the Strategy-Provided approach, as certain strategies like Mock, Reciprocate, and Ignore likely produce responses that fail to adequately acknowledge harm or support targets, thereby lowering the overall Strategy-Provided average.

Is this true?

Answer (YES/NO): YES